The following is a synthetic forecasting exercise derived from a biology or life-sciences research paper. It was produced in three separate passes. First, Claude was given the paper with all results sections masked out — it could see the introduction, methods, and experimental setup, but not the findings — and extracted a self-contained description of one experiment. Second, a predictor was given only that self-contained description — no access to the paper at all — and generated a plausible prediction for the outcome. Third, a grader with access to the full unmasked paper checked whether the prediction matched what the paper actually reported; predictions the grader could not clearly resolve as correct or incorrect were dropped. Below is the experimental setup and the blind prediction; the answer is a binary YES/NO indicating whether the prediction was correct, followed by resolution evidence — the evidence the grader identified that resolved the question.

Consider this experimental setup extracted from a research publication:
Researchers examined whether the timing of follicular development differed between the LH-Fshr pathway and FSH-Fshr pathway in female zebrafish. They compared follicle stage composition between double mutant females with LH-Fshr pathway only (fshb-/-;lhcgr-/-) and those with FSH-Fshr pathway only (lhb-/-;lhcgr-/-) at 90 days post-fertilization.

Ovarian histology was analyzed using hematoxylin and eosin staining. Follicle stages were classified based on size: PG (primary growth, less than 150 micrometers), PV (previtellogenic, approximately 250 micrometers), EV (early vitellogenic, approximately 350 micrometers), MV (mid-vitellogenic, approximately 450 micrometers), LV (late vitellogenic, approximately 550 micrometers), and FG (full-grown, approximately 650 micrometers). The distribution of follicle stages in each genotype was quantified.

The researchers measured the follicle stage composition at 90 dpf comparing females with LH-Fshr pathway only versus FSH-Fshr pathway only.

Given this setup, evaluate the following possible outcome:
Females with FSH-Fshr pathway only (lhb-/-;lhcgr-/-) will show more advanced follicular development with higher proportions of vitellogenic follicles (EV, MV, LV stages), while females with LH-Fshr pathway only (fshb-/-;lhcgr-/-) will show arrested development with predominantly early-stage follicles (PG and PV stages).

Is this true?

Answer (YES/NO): NO